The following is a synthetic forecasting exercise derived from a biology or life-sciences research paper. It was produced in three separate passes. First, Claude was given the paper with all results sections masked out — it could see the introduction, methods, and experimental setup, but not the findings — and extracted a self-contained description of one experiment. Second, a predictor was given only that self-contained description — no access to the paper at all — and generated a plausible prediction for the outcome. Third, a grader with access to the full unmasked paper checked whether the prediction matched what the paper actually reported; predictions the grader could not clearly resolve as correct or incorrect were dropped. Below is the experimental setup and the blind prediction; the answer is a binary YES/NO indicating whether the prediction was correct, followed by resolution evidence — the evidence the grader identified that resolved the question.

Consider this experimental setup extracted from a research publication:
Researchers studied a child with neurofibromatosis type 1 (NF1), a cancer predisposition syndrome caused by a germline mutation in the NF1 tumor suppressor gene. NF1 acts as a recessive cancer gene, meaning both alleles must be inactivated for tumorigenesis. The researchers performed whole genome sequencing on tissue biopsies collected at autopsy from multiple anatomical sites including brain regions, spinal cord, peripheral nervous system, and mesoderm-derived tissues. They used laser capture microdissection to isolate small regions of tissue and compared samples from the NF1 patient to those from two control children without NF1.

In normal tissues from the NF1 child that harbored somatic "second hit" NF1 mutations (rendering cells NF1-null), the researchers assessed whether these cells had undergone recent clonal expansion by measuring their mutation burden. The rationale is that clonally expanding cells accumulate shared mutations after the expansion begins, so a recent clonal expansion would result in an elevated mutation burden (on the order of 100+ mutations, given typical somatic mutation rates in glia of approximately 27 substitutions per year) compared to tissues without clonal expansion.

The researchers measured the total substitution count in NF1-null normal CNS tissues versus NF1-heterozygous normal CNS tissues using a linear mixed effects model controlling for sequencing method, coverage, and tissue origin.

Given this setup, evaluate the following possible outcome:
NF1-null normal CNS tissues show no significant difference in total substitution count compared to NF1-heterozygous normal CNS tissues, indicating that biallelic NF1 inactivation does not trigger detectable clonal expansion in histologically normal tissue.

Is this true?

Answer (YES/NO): NO